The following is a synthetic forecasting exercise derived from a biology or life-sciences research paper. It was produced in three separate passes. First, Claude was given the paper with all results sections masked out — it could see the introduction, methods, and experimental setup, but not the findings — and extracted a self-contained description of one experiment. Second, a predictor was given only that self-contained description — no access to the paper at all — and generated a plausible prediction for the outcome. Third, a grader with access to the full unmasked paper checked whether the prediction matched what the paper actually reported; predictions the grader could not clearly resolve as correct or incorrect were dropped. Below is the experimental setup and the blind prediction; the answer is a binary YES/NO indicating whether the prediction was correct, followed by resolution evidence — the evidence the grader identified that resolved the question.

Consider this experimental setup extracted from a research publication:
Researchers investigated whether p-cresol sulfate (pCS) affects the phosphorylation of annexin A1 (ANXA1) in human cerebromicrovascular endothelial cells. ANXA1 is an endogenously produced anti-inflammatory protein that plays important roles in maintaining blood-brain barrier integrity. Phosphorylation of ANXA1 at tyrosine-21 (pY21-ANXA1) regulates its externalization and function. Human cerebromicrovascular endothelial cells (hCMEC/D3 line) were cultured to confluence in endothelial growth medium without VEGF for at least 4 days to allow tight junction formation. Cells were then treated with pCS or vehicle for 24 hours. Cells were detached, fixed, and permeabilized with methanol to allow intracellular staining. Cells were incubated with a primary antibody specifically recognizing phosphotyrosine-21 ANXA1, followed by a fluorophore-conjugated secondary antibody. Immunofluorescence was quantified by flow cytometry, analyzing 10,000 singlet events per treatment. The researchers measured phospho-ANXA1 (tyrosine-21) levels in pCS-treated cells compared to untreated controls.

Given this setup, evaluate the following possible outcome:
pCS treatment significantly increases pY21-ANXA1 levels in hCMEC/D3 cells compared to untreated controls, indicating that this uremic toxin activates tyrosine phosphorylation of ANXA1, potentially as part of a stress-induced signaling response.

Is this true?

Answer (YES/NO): YES